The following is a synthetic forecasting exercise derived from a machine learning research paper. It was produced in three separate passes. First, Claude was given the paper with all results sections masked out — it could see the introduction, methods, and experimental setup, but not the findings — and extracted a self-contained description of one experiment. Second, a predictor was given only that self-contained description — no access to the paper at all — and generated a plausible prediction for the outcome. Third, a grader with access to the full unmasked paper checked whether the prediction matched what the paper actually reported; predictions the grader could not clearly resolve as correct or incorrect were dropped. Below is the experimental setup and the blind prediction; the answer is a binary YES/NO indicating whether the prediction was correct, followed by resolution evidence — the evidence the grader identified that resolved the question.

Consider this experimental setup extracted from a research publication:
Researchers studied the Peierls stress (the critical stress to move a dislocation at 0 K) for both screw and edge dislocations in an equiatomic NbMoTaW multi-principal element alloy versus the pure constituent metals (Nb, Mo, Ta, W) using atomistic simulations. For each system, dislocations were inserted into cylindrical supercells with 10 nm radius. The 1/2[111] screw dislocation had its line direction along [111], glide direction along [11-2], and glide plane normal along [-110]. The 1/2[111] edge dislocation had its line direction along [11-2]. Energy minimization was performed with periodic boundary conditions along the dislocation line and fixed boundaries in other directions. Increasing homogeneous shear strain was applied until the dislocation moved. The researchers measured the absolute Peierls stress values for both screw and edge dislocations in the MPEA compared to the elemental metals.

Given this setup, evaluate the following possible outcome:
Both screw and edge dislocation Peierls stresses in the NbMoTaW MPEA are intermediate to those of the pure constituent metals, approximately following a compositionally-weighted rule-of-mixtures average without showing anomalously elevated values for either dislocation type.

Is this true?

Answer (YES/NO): NO